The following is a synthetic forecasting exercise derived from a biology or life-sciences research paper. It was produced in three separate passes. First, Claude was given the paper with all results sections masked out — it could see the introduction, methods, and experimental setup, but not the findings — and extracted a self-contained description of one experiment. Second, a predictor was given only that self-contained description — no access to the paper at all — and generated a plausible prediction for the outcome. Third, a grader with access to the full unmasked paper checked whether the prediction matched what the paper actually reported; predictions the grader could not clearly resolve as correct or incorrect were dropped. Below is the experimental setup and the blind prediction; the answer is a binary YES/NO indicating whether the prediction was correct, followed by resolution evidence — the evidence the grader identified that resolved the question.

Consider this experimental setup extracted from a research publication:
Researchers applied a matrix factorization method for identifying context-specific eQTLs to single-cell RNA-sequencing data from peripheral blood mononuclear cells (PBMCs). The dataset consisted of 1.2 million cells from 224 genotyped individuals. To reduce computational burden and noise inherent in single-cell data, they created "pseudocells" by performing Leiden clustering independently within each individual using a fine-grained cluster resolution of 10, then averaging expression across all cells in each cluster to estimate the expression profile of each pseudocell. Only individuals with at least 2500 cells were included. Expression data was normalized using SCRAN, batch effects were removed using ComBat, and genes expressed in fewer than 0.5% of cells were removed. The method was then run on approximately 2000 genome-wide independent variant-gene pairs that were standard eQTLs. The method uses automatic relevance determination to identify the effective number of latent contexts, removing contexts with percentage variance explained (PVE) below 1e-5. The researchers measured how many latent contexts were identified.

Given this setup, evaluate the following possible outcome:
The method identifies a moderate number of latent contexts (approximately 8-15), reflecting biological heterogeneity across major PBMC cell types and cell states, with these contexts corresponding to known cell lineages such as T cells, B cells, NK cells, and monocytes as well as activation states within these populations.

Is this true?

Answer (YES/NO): NO